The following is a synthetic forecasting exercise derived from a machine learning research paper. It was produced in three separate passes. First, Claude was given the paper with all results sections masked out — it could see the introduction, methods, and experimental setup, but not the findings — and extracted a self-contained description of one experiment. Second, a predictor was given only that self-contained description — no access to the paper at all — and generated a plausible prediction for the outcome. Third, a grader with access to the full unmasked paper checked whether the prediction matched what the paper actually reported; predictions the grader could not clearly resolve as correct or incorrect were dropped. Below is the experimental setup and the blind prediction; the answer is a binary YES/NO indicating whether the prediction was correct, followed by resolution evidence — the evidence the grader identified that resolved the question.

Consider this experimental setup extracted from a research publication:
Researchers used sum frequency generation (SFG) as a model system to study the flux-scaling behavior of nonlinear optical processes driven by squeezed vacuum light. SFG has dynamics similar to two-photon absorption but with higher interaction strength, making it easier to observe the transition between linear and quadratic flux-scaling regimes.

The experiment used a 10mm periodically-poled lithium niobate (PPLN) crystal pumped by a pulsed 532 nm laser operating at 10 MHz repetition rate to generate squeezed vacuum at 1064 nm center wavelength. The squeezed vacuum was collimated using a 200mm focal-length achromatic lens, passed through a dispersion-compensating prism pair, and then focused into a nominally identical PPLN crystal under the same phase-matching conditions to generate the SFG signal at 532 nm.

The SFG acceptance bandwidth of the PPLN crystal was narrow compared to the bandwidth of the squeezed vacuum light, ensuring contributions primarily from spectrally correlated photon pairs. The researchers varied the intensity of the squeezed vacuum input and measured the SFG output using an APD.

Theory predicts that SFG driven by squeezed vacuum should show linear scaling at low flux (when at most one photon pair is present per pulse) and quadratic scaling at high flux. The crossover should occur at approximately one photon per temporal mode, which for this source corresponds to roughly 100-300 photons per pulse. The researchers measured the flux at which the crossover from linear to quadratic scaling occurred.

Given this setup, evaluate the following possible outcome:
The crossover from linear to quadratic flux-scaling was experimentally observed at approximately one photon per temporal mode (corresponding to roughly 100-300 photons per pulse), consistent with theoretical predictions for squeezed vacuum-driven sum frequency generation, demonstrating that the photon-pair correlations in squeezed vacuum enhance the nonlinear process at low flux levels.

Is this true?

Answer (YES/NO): YES